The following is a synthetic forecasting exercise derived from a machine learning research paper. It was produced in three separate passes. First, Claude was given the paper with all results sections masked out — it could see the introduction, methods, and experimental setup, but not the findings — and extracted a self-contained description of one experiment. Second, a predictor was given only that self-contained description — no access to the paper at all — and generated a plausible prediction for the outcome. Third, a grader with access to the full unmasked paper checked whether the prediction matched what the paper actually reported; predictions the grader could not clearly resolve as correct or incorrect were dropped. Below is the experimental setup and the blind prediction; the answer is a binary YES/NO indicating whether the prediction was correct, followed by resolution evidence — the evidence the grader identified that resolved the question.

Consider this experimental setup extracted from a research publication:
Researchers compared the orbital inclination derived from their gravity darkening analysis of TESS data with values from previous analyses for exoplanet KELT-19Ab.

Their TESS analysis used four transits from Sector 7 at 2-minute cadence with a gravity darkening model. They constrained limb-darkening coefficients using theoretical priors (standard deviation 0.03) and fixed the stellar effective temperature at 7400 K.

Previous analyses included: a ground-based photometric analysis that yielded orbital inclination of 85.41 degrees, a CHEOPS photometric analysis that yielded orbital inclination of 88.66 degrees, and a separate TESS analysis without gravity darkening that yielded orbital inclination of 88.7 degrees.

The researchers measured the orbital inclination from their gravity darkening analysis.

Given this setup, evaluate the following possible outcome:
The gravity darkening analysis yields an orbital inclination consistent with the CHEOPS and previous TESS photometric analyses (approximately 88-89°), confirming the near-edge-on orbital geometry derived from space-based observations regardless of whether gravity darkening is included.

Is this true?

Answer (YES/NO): YES